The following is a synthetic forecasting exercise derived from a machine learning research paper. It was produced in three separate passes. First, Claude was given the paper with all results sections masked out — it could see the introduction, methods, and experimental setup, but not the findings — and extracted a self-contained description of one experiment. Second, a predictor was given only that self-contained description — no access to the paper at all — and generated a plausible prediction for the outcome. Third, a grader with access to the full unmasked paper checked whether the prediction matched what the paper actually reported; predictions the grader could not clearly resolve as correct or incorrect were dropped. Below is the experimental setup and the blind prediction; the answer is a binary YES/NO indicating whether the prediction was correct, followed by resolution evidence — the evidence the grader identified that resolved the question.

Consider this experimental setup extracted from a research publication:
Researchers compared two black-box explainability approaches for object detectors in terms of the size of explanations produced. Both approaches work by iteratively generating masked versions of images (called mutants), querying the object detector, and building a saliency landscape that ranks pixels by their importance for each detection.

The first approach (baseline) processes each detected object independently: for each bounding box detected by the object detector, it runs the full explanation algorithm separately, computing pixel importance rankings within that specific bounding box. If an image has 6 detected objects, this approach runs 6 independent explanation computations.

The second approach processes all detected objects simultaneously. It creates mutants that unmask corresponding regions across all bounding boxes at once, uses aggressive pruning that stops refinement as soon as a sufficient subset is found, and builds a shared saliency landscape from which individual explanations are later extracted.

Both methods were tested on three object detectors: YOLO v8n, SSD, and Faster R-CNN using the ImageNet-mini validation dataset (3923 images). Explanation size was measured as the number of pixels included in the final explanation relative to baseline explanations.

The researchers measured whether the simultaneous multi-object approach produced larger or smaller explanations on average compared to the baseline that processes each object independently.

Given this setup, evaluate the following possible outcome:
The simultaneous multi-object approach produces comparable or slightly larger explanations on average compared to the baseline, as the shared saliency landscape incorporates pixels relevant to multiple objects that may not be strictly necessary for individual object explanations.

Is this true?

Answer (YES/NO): NO